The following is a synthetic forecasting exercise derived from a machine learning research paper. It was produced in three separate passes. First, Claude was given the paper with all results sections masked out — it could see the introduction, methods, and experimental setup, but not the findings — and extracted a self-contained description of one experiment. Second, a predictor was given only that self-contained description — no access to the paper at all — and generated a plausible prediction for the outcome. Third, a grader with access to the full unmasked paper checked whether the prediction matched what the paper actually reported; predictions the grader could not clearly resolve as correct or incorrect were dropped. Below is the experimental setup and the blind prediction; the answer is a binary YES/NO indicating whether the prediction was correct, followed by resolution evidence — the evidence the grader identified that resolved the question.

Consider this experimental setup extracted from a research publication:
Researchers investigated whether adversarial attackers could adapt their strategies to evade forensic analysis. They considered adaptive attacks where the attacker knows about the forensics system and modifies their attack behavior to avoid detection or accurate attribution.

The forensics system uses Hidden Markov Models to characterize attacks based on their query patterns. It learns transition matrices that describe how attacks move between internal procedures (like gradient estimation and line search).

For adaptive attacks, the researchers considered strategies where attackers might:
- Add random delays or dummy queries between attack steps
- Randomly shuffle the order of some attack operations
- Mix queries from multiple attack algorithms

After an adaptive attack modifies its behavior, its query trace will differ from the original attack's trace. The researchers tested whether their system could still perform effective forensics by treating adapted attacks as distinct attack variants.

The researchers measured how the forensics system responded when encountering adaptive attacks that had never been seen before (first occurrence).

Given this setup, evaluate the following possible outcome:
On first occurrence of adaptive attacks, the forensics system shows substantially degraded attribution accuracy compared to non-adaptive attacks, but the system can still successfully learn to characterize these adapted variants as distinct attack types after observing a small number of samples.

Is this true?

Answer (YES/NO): NO